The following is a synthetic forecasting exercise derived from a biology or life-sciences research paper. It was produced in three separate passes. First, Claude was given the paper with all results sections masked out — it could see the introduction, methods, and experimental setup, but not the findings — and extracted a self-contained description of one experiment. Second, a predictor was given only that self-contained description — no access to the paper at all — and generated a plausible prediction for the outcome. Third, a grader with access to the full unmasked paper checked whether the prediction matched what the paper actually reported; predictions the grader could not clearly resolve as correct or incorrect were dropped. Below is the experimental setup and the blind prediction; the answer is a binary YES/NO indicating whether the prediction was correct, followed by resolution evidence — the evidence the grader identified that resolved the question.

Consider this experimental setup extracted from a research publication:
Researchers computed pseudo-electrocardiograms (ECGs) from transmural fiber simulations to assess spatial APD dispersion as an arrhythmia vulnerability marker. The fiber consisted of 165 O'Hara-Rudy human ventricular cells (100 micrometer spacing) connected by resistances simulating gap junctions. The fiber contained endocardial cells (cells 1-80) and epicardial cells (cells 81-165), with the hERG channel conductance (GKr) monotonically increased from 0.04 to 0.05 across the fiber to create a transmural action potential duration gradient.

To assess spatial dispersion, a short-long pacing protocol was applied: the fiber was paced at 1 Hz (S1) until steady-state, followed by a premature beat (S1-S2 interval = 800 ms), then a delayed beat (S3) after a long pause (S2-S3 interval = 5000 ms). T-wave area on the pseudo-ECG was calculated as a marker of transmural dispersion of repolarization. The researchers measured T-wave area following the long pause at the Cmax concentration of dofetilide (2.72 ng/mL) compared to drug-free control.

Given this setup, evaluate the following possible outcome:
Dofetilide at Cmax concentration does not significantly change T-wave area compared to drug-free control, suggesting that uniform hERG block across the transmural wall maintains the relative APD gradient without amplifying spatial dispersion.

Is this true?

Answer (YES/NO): NO